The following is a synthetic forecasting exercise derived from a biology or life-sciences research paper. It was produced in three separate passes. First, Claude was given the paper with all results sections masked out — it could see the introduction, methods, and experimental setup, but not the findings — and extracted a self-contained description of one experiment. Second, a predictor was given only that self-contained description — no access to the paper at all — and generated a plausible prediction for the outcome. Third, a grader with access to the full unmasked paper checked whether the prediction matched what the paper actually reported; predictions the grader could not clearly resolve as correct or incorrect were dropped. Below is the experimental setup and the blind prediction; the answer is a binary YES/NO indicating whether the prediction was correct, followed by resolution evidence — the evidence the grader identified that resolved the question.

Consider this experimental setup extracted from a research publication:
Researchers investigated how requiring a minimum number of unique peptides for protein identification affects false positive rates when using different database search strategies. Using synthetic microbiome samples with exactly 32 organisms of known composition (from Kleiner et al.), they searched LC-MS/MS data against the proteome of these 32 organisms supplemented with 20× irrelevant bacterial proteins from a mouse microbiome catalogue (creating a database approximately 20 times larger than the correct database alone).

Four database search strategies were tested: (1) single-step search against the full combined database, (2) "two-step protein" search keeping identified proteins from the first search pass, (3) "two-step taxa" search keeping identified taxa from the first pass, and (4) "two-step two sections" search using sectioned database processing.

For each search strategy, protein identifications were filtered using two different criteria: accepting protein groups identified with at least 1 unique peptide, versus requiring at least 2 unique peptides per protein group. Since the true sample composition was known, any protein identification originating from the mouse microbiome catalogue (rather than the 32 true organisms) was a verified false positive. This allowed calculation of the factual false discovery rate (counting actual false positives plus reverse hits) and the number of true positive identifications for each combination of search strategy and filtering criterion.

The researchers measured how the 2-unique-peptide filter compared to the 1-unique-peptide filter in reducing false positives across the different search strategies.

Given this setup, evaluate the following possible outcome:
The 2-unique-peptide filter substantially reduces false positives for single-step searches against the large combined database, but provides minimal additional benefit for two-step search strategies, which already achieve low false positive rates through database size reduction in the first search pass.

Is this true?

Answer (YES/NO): NO